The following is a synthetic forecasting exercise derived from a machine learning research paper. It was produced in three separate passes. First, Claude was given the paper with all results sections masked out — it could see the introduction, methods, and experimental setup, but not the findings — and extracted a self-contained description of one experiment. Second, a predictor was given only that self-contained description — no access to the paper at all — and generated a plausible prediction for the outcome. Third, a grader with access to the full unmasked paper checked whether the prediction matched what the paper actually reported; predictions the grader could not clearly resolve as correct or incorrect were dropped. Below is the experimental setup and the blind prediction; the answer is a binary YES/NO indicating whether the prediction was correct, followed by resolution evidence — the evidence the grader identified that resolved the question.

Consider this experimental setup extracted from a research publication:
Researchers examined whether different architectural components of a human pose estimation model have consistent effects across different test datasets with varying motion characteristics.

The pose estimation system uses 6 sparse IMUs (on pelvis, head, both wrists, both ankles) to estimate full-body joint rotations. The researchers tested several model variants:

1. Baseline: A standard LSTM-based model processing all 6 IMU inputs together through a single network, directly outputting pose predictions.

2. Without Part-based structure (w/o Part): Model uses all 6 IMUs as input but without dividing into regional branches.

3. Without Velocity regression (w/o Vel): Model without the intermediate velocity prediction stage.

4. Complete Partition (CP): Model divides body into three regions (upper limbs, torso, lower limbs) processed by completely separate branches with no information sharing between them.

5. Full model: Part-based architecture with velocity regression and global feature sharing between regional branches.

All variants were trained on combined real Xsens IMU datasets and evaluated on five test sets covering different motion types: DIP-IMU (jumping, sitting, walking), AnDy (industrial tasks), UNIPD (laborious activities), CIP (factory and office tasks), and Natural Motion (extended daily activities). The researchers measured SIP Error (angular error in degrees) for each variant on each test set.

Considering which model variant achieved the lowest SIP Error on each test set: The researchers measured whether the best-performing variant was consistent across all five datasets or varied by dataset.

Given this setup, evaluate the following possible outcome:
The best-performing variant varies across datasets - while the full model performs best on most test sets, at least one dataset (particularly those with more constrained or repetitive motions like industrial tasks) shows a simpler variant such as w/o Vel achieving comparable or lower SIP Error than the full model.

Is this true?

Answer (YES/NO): NO